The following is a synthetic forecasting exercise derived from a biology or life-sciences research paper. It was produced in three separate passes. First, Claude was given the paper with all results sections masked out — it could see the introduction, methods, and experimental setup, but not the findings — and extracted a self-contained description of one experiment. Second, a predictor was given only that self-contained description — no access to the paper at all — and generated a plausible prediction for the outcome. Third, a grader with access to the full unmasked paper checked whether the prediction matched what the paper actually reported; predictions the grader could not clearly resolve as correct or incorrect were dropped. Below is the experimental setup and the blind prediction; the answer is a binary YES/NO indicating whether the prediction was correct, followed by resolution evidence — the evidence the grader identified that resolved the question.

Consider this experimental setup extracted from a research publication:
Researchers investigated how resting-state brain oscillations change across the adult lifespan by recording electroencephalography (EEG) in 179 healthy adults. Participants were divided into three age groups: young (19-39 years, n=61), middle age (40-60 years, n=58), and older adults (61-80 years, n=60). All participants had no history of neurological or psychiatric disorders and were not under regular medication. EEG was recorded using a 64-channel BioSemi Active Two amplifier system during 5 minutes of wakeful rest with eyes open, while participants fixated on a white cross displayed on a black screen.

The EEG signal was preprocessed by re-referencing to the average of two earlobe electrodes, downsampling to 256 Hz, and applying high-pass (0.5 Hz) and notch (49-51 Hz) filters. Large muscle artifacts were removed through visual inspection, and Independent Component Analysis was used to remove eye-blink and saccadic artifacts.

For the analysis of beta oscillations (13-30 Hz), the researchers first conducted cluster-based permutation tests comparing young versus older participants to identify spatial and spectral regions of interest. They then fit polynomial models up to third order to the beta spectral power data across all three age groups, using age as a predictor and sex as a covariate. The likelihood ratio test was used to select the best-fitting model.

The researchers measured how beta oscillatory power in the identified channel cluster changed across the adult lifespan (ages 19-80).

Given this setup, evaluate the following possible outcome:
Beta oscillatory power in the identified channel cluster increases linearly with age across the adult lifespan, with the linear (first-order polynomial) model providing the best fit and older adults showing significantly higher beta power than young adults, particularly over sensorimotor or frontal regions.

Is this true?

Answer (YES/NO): NO